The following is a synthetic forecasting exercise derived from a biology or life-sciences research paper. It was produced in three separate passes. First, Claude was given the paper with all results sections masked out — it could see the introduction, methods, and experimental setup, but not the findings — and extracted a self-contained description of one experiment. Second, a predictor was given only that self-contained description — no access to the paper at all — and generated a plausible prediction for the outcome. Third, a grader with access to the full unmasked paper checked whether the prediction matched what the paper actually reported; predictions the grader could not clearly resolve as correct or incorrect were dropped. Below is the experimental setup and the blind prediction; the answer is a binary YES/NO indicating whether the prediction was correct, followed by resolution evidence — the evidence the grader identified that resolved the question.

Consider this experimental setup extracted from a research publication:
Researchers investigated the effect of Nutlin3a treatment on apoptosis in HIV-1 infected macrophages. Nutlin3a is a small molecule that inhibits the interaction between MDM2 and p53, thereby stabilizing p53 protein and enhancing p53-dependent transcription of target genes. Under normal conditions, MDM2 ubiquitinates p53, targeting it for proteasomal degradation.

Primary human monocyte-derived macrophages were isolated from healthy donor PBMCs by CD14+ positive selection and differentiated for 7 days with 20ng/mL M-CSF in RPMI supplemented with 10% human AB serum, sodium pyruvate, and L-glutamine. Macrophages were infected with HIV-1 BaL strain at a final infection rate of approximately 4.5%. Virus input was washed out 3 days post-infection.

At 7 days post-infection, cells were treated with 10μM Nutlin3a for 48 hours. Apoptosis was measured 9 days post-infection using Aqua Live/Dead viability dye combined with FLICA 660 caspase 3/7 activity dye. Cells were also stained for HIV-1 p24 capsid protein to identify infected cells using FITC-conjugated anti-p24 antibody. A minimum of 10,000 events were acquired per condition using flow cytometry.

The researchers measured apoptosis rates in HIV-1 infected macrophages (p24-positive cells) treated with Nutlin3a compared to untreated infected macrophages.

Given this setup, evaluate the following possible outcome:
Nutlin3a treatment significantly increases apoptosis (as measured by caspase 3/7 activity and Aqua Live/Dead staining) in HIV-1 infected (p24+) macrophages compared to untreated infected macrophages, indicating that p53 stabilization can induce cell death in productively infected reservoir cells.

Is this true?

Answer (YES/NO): YES